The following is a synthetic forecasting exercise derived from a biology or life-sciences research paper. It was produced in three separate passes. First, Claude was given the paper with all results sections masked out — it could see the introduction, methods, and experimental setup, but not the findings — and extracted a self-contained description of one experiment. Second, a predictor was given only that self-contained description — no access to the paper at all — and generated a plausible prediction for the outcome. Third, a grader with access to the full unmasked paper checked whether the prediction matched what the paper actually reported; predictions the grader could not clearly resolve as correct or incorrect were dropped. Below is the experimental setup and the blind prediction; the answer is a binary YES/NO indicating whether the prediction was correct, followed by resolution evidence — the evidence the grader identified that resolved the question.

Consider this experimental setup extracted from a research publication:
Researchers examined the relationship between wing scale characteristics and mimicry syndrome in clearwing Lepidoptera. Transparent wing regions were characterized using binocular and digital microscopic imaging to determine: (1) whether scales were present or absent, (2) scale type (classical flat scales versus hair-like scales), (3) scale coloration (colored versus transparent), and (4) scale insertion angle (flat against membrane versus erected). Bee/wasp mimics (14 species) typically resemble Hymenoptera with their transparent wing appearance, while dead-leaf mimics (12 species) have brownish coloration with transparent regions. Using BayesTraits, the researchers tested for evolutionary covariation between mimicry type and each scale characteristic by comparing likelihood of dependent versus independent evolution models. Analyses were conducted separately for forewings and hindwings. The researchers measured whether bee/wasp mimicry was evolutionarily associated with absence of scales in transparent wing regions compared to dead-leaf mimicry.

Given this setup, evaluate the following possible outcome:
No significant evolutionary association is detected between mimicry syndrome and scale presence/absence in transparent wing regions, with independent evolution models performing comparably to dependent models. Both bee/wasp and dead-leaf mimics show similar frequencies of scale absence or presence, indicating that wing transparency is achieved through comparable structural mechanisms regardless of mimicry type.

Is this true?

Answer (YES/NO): NO